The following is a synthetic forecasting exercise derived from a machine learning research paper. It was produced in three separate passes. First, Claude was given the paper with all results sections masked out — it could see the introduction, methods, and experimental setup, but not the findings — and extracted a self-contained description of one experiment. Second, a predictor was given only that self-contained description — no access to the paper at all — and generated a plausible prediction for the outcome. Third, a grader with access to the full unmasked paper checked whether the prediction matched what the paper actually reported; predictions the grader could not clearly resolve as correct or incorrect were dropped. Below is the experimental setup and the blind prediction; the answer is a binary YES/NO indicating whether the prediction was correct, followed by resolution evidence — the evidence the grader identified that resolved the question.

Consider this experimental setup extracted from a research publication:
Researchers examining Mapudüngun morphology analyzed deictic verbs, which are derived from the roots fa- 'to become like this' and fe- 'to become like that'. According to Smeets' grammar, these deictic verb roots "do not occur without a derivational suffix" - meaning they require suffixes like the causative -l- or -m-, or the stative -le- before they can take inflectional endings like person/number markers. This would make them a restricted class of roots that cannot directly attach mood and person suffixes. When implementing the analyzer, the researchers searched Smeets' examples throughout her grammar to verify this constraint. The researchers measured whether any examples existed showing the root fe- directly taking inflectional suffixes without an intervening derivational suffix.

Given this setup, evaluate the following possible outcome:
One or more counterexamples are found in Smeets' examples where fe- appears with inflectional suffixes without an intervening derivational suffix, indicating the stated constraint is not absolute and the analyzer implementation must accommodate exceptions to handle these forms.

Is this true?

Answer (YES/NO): YES